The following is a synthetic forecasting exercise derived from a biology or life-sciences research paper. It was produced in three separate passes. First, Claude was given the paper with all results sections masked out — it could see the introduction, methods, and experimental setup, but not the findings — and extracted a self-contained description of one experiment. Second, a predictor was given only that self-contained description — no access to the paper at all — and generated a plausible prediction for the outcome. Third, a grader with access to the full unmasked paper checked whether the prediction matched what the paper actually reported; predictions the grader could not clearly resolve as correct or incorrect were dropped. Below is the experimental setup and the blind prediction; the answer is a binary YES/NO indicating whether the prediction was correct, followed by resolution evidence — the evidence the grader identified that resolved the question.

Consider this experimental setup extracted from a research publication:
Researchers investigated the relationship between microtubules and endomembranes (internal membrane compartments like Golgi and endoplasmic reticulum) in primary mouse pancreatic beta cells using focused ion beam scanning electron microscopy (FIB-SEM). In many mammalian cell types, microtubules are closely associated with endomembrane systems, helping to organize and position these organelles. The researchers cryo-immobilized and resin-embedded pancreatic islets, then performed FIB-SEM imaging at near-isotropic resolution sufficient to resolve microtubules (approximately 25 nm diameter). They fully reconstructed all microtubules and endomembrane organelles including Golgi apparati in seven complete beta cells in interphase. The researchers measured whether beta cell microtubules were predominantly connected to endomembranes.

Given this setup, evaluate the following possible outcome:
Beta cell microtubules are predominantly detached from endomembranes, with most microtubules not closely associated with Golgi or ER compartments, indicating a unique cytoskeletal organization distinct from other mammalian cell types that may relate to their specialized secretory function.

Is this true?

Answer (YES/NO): YES